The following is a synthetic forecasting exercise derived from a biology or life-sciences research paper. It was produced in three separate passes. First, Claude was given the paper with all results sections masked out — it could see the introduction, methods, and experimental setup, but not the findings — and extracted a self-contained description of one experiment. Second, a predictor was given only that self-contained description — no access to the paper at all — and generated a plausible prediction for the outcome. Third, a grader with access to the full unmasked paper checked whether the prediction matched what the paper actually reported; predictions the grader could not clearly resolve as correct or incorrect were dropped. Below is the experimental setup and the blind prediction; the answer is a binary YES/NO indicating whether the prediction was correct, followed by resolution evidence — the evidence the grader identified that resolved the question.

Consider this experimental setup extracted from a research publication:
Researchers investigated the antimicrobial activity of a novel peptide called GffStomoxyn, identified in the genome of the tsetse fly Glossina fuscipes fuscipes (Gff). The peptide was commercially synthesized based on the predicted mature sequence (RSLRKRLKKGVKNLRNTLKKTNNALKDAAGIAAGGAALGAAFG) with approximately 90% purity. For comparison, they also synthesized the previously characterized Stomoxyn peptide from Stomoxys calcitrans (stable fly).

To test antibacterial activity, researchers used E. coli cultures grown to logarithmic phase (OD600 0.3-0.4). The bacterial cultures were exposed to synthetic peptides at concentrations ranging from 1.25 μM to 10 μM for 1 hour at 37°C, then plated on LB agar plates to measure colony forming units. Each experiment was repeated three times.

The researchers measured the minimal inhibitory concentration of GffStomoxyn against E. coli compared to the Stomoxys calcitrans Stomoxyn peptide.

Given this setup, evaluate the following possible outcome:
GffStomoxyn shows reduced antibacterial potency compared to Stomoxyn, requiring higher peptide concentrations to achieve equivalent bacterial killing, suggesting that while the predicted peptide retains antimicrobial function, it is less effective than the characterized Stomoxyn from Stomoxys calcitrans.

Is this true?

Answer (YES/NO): NO